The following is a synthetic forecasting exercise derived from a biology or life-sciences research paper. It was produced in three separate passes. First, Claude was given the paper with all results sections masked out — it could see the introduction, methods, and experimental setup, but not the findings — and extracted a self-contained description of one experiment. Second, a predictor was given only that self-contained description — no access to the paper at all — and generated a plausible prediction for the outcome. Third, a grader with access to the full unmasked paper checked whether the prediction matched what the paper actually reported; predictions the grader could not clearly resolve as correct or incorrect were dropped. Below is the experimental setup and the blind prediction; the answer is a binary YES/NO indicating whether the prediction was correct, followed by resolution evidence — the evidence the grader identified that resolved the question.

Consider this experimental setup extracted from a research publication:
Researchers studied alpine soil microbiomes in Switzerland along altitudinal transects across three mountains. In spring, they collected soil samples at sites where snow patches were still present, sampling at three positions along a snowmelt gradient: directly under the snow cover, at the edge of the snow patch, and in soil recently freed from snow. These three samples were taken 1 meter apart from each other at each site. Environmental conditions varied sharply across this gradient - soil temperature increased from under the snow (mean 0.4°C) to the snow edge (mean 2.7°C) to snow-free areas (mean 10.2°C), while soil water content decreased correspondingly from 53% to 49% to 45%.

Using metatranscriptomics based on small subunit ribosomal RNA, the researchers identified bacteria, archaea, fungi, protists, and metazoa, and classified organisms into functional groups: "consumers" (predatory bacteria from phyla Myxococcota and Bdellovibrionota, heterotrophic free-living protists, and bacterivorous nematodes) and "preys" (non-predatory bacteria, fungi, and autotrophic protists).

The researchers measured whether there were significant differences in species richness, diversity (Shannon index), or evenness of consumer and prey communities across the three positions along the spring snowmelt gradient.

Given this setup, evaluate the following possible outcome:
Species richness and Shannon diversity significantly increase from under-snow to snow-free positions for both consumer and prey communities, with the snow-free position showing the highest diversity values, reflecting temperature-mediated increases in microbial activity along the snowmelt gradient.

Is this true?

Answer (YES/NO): NO